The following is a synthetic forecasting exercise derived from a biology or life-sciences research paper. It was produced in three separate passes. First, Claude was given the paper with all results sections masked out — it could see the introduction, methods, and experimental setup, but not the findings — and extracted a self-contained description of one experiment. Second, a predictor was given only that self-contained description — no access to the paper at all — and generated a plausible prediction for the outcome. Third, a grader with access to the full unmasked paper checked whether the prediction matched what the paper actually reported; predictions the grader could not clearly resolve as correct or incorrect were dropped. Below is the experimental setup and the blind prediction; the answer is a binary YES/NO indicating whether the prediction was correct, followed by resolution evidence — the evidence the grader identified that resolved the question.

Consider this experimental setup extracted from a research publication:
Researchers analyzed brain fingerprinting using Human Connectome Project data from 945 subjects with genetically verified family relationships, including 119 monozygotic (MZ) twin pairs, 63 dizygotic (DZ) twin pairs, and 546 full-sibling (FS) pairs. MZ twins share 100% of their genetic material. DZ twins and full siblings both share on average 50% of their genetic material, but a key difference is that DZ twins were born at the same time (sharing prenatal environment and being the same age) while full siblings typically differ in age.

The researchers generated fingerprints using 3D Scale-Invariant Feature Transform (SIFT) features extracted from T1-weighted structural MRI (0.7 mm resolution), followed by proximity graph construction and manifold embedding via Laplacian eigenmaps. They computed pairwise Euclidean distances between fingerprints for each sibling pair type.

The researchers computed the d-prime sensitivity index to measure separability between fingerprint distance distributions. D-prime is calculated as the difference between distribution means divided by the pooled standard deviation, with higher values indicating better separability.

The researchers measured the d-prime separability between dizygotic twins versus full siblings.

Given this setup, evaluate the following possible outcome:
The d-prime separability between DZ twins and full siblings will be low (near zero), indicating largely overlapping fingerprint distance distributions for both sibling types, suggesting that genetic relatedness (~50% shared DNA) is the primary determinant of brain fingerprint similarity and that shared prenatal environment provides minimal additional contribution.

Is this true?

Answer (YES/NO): YES